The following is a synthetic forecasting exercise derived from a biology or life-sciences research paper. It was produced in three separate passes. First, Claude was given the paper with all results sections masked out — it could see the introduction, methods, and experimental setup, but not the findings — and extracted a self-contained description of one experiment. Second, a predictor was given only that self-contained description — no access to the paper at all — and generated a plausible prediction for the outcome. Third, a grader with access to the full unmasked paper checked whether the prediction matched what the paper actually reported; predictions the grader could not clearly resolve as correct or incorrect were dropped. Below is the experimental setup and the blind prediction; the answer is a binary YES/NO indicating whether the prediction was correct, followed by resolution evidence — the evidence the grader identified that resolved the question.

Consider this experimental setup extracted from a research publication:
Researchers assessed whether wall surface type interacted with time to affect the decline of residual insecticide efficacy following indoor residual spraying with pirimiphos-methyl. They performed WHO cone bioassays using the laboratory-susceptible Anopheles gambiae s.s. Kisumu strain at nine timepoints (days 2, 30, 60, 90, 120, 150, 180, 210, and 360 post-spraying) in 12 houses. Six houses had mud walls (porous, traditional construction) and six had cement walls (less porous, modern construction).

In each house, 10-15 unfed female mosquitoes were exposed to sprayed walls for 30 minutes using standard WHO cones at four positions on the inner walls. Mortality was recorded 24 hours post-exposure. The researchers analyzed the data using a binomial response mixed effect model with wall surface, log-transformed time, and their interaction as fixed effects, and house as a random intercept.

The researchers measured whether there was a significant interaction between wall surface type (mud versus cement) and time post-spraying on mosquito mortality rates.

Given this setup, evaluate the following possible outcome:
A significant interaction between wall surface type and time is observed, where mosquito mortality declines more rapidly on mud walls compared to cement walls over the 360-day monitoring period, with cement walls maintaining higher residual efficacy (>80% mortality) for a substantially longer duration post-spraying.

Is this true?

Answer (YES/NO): NO